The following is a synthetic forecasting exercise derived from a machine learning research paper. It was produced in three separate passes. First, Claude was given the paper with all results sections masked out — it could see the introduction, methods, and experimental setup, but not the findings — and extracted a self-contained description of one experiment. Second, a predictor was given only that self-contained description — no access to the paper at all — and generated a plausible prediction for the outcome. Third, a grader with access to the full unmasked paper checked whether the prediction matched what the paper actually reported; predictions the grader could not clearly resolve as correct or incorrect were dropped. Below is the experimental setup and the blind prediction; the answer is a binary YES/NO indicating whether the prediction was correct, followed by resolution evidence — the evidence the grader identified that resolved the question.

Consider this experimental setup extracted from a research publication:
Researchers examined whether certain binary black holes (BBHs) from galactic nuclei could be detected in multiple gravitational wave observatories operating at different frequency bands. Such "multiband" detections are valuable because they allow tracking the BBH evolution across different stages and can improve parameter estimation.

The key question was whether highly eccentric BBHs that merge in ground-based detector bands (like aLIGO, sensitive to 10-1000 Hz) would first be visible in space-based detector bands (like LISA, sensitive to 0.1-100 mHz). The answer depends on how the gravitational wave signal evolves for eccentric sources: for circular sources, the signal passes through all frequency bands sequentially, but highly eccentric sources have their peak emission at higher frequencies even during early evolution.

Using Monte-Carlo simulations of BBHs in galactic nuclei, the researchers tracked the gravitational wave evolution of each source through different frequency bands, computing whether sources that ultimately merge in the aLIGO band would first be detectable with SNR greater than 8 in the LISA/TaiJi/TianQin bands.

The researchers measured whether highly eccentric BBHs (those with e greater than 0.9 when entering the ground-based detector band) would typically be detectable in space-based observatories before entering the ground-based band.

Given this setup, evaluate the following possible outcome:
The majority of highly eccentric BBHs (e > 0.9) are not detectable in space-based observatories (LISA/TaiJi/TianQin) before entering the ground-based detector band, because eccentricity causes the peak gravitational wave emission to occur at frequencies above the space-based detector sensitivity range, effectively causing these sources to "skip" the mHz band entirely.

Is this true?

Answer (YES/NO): YES